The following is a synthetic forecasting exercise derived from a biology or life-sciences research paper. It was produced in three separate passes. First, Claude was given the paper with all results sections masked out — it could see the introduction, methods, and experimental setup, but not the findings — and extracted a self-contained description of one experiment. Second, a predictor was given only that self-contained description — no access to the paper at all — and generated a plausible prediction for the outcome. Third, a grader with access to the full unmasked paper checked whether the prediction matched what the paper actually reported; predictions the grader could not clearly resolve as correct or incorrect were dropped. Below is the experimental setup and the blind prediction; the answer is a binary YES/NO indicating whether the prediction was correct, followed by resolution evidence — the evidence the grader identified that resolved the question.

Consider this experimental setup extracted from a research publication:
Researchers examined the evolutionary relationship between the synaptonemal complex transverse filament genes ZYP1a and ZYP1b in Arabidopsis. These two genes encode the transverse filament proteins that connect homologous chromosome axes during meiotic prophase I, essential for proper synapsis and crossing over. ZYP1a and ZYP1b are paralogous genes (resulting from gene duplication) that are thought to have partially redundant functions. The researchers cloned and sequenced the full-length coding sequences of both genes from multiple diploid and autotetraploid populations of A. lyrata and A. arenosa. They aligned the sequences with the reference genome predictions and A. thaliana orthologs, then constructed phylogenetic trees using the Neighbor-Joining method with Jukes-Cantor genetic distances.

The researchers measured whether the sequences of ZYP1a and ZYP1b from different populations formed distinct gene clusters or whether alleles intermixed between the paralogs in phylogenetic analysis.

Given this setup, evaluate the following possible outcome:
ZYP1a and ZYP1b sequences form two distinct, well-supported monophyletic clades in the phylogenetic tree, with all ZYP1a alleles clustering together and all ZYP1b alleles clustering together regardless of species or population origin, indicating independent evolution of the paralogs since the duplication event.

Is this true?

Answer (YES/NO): NO